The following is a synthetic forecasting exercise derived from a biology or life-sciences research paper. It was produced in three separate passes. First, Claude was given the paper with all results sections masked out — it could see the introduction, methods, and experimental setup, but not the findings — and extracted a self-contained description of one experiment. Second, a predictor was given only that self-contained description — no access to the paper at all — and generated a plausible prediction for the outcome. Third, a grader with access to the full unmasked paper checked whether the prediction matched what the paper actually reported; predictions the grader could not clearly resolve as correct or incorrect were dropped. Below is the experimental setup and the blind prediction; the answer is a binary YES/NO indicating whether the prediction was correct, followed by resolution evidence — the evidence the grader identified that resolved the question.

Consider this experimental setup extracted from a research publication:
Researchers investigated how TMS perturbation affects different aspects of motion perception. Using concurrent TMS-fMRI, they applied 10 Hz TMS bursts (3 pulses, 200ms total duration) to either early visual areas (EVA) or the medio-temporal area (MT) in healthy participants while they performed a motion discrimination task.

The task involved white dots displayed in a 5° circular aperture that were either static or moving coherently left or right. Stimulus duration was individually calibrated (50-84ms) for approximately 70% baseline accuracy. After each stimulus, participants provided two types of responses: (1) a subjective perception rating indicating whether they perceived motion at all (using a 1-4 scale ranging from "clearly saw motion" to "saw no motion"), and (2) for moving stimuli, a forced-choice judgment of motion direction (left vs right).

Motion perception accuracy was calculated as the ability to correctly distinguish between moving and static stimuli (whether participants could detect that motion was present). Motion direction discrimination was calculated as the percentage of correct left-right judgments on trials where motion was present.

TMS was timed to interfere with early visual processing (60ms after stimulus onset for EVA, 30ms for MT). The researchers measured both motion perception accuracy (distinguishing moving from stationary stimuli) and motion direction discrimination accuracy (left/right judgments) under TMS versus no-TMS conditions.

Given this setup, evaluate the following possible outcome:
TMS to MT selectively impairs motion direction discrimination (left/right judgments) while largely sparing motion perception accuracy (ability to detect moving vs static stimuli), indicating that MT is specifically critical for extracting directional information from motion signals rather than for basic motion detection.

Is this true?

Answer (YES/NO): YES